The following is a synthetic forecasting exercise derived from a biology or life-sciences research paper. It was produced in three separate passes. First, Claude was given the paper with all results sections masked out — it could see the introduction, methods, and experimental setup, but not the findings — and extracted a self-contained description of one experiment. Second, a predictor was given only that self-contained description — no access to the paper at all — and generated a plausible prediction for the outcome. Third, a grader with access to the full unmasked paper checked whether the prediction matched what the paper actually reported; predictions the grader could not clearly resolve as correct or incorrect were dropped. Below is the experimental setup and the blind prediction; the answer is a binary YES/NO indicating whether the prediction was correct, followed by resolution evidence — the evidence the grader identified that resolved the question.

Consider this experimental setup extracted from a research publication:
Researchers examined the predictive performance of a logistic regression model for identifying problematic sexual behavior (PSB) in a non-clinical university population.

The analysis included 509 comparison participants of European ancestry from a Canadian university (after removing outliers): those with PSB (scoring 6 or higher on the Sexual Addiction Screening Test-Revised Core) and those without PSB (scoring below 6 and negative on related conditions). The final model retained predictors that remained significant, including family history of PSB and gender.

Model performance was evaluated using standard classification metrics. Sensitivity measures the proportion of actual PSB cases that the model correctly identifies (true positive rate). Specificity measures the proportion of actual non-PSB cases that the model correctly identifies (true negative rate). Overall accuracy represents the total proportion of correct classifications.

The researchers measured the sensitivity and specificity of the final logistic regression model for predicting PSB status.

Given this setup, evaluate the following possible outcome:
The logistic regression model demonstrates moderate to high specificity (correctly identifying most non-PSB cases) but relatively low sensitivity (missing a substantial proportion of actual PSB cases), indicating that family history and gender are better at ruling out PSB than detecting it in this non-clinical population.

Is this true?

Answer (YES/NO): YES